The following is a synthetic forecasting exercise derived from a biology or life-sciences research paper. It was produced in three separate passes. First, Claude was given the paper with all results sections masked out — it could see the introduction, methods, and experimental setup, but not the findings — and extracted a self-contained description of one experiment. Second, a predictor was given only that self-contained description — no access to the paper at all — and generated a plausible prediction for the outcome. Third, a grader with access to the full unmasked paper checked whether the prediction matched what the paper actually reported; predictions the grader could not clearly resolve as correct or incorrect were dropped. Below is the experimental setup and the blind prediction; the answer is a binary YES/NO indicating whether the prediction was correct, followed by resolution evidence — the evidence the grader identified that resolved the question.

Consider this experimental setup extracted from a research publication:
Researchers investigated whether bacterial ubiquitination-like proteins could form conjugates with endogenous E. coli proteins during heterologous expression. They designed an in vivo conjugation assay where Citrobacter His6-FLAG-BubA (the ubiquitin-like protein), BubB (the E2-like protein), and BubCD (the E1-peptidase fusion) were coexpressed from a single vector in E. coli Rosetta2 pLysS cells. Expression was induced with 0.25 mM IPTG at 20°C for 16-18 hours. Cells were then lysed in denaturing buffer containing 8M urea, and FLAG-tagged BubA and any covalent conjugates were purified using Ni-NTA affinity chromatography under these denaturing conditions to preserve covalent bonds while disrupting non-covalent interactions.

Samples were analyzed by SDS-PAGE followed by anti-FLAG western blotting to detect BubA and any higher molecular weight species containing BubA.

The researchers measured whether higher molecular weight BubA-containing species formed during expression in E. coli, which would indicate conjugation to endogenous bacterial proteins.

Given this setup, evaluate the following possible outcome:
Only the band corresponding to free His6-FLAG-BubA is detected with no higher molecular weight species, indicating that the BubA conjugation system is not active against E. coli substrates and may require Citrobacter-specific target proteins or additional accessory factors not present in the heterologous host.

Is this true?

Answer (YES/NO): NO